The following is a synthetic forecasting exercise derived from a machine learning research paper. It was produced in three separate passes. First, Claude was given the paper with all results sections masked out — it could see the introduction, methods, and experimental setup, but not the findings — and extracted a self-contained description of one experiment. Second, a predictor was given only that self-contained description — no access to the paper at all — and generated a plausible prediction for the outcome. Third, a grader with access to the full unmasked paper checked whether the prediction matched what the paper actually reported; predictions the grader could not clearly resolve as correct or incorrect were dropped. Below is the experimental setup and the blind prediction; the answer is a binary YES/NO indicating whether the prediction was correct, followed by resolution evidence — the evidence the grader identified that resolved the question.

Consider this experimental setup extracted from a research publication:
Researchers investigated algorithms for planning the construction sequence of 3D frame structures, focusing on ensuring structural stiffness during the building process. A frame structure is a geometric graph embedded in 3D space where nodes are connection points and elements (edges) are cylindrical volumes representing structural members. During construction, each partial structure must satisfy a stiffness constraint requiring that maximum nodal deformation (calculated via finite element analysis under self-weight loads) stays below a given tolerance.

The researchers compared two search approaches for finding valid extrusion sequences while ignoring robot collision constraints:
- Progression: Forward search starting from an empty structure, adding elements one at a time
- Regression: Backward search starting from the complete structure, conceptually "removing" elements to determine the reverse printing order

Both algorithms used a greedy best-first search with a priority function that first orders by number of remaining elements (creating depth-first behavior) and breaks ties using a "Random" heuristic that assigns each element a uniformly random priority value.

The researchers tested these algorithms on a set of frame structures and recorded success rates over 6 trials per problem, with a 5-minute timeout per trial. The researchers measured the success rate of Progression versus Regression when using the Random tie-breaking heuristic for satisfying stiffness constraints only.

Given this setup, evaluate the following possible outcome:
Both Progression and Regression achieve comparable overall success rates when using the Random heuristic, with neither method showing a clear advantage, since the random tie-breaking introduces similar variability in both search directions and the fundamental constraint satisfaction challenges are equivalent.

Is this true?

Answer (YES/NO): NO